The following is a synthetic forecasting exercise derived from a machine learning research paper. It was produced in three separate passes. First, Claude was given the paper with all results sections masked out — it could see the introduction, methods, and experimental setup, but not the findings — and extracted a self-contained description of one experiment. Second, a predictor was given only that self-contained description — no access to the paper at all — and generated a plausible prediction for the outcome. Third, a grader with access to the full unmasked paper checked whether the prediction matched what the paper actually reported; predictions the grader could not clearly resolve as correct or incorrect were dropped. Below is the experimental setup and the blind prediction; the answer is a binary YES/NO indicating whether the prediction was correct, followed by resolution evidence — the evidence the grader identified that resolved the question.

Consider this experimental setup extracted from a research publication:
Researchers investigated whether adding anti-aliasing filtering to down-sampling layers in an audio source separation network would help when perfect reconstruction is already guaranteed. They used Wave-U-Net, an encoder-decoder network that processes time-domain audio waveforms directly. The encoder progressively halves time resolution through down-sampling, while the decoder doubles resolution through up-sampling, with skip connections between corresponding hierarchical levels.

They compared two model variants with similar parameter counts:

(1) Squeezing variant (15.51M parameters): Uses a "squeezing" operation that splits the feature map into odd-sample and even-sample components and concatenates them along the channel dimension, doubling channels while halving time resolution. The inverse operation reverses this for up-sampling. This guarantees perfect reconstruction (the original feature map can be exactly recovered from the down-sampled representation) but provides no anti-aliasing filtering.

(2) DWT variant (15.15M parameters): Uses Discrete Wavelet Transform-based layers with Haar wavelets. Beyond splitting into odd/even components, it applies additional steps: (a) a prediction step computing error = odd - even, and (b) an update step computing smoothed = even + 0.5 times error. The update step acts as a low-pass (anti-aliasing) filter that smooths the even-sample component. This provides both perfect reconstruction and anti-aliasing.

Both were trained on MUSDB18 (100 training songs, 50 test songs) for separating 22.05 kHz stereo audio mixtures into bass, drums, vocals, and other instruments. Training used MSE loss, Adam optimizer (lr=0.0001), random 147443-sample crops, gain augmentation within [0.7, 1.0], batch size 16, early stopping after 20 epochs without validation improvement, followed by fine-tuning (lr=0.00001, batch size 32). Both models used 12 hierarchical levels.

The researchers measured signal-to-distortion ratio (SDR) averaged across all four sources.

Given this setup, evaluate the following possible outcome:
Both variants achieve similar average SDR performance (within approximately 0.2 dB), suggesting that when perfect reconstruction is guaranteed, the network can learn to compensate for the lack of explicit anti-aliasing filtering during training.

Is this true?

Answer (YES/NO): NO